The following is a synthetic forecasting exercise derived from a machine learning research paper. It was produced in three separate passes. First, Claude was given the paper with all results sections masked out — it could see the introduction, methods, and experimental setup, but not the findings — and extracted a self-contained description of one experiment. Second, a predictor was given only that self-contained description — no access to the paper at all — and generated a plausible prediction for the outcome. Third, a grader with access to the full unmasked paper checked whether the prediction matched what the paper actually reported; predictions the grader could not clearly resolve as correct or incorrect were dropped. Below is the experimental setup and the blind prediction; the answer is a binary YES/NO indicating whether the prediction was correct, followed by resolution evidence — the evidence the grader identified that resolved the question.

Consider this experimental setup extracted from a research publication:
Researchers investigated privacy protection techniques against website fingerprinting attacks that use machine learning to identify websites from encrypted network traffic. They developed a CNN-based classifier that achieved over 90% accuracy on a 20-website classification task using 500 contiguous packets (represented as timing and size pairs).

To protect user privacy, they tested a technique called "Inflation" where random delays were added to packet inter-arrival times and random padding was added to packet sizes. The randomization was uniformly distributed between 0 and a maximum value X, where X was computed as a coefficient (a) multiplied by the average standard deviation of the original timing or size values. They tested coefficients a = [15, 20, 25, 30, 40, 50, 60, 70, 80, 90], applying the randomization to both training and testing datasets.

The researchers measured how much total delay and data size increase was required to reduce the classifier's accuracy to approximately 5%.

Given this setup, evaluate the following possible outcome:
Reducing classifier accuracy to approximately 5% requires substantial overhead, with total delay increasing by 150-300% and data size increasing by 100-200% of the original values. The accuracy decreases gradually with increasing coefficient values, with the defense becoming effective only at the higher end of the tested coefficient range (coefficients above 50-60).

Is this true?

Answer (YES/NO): NO